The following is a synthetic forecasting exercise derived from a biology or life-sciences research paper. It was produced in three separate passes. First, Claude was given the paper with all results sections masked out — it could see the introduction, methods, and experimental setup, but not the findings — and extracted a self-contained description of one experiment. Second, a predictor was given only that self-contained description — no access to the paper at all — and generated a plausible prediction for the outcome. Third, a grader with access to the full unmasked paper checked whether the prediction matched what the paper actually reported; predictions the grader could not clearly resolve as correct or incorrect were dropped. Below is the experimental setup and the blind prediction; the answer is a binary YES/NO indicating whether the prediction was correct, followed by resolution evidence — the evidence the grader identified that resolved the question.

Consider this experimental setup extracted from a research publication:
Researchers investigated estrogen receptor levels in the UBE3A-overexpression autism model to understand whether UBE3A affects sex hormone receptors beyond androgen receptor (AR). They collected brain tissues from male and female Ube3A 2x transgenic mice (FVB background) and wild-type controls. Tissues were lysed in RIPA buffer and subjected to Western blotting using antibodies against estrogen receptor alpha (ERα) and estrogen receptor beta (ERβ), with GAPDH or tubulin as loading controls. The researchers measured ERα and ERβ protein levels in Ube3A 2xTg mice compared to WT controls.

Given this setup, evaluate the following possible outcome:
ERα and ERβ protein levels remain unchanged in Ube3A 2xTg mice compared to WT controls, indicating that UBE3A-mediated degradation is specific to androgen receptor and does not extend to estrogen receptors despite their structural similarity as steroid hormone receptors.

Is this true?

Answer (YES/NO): YES